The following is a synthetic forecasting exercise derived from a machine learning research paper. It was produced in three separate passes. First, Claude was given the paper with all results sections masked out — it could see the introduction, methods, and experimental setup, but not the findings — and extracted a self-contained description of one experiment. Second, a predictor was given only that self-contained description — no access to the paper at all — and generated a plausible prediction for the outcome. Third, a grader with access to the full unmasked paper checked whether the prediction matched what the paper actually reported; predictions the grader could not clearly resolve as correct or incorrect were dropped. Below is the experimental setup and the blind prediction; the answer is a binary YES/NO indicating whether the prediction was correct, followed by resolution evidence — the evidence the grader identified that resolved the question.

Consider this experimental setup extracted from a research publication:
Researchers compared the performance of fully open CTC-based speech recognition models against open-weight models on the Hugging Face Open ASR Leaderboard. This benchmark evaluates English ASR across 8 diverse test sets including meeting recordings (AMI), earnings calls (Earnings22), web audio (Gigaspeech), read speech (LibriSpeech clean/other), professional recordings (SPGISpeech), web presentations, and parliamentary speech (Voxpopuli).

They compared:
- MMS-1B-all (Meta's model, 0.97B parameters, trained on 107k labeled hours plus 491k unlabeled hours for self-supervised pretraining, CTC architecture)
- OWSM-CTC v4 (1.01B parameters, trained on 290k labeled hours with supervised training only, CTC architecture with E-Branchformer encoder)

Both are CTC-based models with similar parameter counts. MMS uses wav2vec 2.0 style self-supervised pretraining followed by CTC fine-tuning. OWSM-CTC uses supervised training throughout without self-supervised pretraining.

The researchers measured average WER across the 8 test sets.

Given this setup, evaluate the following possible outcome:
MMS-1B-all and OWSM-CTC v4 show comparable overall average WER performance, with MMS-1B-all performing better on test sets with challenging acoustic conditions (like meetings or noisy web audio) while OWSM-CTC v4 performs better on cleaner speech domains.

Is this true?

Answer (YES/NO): NO